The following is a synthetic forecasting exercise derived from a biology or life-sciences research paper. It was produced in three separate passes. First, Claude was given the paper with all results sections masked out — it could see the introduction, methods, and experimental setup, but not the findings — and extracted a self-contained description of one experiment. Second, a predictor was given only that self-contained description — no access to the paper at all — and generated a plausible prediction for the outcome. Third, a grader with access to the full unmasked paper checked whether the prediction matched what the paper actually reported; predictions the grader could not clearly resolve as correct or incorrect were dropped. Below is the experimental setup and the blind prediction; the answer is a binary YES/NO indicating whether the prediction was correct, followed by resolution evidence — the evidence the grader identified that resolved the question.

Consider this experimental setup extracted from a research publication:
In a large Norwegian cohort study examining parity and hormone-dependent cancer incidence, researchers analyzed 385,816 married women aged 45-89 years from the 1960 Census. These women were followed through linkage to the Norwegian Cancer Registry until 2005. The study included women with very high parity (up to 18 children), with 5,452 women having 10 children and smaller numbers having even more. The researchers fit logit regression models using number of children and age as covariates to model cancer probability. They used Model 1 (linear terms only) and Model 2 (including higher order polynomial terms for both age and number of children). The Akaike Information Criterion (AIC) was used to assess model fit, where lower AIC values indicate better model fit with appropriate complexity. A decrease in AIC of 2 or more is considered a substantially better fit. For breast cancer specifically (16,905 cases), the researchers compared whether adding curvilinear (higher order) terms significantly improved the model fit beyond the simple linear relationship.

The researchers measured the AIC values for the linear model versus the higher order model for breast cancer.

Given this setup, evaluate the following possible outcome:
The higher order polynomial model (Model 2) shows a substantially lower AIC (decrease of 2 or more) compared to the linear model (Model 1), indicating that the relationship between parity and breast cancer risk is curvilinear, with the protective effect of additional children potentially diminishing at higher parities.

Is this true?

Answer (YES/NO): NO